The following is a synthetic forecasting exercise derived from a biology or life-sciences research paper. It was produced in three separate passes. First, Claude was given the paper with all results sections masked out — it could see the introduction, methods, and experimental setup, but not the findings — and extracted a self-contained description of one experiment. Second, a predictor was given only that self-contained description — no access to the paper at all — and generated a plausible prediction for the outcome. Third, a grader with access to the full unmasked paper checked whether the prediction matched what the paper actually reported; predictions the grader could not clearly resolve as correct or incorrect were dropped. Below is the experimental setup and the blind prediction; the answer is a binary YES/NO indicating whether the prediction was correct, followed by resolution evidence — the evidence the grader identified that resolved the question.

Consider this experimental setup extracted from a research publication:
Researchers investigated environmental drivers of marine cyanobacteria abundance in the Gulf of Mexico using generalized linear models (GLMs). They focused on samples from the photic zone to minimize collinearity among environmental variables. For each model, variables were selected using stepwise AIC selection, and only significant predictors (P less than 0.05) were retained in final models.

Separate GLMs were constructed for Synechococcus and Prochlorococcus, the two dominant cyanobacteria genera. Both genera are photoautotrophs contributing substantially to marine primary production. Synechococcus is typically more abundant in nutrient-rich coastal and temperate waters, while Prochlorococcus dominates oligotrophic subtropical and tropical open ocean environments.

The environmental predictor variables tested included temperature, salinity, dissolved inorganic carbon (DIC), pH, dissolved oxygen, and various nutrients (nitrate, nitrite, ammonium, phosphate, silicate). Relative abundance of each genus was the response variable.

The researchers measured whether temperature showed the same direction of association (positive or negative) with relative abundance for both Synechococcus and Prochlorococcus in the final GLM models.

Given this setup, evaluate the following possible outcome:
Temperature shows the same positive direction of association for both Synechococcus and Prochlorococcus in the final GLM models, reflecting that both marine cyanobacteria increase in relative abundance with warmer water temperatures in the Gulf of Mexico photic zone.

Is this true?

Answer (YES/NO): NO